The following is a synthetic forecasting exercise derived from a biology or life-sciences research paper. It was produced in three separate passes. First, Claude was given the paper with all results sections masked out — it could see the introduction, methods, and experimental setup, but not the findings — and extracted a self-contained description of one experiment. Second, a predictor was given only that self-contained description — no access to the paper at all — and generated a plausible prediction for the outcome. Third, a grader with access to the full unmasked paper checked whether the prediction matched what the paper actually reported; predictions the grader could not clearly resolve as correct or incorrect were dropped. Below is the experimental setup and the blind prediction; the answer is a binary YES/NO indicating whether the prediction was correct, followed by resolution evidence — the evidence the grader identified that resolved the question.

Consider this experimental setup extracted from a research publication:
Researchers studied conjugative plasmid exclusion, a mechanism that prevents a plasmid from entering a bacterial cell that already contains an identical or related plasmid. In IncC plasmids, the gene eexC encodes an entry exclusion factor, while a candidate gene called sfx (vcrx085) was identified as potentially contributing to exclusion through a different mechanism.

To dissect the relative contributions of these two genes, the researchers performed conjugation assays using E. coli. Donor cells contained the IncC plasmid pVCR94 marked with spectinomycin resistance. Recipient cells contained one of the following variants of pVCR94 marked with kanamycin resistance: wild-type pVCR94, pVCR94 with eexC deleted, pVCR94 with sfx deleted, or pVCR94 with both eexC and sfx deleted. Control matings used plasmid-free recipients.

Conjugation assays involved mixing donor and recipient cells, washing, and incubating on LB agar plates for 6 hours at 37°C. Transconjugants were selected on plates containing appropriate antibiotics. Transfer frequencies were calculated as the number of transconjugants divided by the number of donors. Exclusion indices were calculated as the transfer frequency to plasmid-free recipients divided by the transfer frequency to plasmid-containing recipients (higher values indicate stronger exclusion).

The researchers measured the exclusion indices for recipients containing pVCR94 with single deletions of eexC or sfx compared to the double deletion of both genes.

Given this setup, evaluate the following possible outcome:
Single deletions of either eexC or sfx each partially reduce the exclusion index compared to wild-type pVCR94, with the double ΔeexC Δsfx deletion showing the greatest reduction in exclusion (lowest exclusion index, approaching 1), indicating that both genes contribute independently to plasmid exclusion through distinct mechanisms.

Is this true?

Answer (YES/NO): YES